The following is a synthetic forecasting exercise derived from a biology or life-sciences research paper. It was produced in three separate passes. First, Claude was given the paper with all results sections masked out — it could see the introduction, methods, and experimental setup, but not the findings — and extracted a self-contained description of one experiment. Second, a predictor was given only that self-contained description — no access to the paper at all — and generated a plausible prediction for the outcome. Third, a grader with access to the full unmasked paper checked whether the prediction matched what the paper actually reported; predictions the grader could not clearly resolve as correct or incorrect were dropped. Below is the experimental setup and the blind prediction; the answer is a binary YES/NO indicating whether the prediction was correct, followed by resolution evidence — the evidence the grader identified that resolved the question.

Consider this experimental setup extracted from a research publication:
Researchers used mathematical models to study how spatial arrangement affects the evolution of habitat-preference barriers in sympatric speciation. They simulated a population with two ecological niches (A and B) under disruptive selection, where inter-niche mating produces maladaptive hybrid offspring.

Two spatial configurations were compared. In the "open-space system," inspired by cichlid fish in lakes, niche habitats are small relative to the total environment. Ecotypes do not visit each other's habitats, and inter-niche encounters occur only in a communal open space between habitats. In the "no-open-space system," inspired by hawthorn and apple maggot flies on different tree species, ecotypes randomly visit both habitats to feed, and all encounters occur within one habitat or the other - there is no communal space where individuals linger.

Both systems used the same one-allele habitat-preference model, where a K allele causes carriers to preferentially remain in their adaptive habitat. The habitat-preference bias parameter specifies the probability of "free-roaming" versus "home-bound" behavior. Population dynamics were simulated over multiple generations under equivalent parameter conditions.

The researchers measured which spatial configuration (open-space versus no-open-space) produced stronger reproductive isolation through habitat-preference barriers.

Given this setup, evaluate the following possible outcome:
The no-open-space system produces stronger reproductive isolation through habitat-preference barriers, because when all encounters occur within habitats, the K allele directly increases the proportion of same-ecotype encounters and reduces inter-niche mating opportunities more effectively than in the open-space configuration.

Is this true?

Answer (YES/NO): NO